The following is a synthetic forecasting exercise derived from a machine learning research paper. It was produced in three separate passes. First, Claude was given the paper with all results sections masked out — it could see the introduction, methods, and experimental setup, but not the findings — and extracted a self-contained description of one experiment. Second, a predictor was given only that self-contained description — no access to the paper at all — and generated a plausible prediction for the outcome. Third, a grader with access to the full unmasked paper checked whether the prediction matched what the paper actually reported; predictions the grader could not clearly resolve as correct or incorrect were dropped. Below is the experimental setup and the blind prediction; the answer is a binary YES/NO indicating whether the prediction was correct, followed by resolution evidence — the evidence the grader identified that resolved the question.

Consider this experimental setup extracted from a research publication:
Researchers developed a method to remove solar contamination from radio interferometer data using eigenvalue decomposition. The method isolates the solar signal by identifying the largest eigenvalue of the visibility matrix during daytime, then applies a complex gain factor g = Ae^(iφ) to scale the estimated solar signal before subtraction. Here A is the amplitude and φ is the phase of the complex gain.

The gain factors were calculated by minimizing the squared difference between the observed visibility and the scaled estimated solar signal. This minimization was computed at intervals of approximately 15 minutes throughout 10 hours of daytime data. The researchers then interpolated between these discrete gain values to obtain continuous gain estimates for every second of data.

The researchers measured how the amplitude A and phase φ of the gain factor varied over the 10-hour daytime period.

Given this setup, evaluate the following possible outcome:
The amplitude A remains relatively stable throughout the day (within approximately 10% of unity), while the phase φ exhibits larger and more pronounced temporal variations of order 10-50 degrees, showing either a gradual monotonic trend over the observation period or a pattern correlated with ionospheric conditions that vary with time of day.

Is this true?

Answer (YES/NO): NO